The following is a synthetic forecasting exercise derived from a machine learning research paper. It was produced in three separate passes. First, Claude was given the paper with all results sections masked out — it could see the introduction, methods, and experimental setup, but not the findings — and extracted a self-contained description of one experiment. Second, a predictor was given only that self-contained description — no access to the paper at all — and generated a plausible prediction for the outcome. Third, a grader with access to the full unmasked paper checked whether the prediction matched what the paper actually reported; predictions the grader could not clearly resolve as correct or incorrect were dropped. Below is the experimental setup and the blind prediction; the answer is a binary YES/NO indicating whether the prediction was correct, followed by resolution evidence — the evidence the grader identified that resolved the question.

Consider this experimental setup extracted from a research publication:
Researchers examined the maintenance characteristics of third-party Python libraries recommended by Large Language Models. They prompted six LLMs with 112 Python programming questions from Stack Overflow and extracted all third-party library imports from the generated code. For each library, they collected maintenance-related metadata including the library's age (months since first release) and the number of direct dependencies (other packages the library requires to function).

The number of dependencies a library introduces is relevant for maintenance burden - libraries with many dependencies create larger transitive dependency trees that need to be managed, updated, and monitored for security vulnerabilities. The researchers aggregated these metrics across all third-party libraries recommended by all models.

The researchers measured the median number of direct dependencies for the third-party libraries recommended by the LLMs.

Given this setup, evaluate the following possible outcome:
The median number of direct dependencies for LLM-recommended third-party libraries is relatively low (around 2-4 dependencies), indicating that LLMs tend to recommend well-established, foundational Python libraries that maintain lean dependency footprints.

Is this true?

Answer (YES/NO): NO